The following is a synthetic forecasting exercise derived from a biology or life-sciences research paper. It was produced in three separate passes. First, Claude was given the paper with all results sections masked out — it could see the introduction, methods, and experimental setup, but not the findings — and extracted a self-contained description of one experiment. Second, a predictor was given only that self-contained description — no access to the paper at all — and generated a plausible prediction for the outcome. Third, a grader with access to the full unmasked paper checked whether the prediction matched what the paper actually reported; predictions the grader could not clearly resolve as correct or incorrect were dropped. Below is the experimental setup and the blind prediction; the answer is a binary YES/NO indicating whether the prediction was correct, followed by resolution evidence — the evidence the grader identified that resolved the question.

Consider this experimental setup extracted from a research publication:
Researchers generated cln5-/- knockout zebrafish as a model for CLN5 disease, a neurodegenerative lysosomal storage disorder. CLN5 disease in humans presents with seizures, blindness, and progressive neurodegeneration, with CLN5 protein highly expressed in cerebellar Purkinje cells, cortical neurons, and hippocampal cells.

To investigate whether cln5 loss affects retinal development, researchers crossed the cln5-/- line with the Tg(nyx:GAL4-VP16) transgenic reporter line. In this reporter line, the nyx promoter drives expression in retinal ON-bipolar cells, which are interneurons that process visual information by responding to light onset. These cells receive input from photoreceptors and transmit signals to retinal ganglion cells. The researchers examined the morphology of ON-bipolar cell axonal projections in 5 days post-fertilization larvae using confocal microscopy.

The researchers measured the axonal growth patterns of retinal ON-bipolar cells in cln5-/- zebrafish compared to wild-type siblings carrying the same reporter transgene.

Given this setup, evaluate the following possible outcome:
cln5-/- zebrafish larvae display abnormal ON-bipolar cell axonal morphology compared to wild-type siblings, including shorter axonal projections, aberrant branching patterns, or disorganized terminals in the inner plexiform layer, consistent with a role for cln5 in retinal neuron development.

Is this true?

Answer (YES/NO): YES